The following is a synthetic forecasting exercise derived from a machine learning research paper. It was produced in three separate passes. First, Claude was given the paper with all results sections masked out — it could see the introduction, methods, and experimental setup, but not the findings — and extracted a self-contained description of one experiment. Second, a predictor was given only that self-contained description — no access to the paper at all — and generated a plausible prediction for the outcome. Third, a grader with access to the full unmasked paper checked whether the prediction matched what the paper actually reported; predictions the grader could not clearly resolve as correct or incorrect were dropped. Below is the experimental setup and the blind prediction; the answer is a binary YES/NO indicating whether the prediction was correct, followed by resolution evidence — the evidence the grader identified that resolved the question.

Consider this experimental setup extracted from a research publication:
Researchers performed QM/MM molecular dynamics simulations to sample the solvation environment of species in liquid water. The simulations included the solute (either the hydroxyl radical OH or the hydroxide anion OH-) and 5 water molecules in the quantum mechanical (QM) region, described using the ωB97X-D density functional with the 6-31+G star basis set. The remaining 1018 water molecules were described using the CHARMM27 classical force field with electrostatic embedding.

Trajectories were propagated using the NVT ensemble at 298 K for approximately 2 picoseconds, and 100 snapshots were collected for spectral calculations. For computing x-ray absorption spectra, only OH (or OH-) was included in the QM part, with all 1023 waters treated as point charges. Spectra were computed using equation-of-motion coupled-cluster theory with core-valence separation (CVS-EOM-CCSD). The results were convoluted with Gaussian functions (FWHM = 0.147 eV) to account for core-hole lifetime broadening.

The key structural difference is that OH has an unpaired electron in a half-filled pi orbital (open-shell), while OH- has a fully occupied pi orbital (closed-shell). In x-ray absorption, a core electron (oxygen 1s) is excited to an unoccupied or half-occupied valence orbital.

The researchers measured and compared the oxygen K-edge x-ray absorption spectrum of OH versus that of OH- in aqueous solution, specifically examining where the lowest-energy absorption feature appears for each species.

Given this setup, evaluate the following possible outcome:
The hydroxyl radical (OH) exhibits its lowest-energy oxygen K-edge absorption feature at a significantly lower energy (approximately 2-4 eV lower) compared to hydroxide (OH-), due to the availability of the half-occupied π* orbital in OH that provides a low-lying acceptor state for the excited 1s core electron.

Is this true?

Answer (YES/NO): NO